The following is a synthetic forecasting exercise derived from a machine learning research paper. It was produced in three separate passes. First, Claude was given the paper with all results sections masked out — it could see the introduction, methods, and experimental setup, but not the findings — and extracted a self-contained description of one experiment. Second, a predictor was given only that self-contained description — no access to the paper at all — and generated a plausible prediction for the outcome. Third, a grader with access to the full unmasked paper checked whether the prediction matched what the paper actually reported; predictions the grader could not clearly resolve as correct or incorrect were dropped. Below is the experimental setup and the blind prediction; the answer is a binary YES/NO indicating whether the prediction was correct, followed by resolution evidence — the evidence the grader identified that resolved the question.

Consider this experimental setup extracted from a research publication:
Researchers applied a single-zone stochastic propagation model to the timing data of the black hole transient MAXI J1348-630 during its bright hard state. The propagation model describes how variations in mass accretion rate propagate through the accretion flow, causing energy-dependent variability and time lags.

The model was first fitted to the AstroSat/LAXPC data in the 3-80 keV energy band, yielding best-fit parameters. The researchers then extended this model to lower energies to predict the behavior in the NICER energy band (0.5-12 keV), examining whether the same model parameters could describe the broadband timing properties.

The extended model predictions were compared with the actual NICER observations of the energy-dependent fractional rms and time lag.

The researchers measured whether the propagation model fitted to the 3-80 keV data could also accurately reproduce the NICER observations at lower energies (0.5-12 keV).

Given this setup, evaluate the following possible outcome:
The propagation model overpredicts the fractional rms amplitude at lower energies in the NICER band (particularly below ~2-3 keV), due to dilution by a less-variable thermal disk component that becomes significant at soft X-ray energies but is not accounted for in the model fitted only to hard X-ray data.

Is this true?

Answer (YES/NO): NO